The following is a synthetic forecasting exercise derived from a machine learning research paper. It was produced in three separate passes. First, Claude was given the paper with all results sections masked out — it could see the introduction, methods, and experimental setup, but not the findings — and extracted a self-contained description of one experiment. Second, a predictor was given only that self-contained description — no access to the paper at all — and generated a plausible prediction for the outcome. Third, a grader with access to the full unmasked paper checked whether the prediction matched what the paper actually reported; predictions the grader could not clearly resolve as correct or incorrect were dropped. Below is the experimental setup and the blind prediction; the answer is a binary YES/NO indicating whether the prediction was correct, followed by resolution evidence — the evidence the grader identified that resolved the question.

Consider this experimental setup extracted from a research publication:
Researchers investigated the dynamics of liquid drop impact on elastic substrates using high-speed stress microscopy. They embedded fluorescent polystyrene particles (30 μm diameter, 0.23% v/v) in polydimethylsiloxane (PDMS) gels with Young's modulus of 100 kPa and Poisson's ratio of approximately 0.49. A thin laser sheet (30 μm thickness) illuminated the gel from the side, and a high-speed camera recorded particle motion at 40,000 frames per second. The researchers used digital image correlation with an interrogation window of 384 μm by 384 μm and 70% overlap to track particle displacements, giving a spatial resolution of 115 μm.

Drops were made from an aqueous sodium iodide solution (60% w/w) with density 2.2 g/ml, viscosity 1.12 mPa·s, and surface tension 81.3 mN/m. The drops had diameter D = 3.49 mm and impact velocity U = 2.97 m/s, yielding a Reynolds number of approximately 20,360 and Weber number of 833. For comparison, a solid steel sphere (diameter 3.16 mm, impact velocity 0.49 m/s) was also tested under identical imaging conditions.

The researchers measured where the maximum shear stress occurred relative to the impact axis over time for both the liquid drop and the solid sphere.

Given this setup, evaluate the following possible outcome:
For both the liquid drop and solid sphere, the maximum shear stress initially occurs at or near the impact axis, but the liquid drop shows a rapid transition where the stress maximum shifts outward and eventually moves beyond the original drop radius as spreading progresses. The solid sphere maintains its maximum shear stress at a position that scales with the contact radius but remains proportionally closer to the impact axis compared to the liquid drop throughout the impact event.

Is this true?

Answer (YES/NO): NO